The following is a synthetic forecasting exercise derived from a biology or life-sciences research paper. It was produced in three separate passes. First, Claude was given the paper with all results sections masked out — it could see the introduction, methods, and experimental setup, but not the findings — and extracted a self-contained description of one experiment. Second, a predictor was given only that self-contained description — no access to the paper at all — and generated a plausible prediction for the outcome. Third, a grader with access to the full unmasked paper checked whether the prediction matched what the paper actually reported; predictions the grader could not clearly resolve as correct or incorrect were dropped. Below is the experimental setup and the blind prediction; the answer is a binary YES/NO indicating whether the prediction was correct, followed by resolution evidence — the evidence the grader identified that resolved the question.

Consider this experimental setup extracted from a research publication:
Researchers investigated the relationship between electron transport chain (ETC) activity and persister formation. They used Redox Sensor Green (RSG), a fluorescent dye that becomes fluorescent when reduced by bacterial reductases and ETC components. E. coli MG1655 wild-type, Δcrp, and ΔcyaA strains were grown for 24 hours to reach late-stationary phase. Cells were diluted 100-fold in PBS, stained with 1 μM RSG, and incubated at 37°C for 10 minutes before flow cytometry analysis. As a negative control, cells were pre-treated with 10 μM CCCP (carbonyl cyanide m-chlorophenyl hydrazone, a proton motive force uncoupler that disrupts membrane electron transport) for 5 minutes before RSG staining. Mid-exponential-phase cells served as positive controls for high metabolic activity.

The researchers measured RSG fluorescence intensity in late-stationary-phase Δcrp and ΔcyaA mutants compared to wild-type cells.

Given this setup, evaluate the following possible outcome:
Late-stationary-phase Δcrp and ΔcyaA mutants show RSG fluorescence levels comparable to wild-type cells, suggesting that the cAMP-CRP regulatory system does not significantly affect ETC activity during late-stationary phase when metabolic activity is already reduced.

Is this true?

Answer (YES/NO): NO